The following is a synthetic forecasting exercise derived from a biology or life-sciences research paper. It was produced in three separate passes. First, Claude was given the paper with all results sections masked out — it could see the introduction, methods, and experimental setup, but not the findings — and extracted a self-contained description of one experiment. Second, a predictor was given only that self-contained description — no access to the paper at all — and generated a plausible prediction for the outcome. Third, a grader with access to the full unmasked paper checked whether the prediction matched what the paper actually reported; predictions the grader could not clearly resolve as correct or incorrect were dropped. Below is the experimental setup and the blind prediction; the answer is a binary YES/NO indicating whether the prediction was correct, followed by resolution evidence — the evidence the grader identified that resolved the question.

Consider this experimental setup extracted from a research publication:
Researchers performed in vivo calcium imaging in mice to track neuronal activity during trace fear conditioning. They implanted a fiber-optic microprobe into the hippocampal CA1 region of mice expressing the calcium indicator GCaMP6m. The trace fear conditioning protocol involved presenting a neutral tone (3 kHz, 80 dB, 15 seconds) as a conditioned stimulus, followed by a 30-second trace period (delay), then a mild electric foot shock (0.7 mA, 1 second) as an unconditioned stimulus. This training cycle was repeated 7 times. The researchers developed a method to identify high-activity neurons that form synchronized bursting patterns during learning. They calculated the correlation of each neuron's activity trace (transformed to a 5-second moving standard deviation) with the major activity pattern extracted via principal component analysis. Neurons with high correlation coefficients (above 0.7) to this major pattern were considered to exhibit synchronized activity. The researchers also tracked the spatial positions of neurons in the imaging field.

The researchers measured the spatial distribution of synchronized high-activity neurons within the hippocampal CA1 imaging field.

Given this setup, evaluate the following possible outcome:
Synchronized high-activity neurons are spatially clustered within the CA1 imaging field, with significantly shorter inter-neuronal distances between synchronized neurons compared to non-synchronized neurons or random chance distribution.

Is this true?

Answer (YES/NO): NO